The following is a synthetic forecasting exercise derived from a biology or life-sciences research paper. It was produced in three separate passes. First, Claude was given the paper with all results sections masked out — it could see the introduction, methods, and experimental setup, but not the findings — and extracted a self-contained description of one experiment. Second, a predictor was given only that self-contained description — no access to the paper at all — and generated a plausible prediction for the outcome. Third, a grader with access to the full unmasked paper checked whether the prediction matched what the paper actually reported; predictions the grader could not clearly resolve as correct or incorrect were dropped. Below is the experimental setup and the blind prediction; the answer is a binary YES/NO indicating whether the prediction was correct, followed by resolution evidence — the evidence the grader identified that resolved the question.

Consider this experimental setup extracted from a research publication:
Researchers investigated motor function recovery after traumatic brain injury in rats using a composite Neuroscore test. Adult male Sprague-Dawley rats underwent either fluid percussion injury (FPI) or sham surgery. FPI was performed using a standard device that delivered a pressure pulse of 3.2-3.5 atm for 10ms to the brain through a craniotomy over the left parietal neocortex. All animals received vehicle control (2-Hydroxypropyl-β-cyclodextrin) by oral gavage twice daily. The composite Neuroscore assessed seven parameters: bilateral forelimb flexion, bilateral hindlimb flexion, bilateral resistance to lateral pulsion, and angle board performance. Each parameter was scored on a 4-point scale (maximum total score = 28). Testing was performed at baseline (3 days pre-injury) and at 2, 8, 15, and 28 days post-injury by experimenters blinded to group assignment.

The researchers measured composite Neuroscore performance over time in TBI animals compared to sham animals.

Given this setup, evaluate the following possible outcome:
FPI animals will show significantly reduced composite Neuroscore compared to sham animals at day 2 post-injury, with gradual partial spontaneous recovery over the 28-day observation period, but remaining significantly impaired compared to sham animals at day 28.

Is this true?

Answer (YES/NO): NO